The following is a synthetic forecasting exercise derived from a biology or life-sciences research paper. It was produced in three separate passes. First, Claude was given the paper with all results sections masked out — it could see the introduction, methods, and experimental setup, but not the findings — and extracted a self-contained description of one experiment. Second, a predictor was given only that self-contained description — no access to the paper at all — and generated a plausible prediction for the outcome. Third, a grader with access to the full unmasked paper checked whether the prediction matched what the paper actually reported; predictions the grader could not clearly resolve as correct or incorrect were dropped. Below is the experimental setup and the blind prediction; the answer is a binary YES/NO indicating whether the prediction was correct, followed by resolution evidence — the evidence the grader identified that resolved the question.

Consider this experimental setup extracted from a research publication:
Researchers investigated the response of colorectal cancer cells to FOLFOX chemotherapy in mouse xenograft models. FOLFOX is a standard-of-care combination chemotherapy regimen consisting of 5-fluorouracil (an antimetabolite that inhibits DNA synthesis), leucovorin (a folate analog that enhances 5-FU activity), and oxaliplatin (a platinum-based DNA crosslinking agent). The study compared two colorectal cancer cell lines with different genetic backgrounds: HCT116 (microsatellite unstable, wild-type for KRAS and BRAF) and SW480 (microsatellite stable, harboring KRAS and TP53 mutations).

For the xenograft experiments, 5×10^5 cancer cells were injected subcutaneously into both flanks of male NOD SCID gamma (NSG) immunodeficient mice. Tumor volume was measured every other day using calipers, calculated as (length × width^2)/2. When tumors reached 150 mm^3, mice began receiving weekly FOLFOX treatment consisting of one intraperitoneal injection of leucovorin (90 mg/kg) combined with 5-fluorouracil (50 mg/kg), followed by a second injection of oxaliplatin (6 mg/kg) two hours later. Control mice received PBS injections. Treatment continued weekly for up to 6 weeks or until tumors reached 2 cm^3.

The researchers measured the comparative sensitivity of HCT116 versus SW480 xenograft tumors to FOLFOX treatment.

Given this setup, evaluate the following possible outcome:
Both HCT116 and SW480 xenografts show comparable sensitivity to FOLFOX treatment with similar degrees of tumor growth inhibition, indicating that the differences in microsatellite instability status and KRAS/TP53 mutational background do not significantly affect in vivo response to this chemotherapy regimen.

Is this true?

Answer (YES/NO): YES